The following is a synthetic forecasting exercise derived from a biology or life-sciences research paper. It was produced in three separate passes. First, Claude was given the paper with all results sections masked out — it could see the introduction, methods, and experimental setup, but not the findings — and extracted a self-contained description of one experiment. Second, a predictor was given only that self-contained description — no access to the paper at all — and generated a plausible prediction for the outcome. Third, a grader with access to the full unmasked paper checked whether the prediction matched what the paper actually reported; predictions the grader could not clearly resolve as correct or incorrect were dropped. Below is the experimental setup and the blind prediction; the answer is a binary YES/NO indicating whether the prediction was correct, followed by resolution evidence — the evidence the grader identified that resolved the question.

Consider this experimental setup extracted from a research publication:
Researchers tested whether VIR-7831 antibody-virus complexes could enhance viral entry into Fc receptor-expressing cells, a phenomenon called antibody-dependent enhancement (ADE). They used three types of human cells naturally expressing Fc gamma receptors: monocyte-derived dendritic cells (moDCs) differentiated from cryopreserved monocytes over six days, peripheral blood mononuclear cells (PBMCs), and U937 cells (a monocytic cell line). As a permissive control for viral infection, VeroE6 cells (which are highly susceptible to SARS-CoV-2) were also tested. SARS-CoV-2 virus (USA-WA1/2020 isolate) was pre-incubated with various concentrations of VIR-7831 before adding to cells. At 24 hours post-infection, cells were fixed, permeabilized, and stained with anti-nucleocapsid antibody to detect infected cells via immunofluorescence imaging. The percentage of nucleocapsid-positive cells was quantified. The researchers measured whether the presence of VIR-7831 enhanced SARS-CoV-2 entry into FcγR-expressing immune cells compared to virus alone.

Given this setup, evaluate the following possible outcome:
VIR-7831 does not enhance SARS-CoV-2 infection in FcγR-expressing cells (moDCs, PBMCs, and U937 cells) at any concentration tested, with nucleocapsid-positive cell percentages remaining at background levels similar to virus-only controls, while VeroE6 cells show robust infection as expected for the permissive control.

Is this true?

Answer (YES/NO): YES